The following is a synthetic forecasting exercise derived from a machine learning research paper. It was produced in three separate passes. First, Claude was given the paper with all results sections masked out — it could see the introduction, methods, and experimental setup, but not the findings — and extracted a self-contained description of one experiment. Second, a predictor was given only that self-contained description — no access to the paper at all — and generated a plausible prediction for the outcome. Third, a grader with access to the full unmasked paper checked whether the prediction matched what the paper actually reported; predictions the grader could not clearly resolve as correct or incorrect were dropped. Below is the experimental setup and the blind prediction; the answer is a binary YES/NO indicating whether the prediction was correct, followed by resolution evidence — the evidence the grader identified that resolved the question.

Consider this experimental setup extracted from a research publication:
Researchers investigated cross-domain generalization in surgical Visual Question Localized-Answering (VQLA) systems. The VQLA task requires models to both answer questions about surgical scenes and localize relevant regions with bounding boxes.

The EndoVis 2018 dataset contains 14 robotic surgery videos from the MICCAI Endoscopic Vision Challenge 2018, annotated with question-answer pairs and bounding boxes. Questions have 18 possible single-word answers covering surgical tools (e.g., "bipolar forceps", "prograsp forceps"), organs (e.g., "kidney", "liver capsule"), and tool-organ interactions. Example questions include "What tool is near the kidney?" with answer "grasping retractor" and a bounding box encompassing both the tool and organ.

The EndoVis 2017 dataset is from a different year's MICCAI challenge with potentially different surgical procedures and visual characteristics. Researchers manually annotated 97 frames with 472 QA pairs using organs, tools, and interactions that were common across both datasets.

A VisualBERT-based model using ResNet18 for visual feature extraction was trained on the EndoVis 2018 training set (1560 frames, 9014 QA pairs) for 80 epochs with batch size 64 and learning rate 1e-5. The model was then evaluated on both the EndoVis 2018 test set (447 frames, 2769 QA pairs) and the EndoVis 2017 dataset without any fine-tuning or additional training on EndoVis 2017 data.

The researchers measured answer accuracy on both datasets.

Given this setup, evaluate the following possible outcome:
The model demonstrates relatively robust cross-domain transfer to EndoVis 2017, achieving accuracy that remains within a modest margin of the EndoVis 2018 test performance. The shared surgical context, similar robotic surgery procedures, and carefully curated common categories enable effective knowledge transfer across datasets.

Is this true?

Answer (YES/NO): NO